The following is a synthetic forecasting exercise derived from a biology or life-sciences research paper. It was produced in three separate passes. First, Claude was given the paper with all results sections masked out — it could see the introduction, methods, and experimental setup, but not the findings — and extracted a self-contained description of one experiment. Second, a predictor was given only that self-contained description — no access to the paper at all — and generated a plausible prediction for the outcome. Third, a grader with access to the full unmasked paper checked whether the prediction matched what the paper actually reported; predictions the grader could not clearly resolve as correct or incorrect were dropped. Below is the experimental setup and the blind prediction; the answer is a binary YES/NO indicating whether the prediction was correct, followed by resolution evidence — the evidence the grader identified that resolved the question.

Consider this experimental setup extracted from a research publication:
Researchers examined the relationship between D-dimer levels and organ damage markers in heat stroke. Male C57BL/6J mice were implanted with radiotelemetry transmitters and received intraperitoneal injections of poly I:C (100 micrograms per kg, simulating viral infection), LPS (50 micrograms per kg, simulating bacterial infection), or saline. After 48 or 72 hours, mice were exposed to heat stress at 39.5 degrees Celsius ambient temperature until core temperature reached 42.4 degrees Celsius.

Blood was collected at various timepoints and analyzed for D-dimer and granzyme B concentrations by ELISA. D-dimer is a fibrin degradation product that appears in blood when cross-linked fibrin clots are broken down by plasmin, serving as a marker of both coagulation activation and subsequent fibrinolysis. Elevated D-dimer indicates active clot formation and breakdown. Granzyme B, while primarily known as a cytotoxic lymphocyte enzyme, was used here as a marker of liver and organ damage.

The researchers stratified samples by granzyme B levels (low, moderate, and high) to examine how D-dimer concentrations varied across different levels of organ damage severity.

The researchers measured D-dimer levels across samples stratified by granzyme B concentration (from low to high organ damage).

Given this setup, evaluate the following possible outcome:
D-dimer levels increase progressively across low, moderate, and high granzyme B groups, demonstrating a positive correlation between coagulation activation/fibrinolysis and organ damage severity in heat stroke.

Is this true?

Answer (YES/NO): NO